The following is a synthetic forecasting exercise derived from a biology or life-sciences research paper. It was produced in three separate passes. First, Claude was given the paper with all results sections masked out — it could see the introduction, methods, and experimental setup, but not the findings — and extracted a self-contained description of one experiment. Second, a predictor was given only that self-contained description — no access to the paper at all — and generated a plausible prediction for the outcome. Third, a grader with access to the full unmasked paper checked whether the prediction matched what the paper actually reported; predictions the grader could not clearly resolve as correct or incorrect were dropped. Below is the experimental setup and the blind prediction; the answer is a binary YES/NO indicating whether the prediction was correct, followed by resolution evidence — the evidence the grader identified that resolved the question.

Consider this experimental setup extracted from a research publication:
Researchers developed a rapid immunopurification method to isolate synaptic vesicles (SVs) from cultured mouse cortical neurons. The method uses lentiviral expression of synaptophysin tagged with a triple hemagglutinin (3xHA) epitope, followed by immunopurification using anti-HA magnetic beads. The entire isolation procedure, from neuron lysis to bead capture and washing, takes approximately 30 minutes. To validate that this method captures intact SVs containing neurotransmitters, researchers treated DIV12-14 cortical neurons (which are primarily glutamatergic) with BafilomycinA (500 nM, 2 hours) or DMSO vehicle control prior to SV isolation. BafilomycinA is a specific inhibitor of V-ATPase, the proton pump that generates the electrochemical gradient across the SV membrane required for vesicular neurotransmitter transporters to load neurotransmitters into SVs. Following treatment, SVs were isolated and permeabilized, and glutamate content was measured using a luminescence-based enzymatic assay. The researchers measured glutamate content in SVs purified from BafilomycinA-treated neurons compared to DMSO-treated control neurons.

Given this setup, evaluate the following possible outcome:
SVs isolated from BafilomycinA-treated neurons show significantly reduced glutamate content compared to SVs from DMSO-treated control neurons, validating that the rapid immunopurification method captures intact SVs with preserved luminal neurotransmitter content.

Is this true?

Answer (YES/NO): YES